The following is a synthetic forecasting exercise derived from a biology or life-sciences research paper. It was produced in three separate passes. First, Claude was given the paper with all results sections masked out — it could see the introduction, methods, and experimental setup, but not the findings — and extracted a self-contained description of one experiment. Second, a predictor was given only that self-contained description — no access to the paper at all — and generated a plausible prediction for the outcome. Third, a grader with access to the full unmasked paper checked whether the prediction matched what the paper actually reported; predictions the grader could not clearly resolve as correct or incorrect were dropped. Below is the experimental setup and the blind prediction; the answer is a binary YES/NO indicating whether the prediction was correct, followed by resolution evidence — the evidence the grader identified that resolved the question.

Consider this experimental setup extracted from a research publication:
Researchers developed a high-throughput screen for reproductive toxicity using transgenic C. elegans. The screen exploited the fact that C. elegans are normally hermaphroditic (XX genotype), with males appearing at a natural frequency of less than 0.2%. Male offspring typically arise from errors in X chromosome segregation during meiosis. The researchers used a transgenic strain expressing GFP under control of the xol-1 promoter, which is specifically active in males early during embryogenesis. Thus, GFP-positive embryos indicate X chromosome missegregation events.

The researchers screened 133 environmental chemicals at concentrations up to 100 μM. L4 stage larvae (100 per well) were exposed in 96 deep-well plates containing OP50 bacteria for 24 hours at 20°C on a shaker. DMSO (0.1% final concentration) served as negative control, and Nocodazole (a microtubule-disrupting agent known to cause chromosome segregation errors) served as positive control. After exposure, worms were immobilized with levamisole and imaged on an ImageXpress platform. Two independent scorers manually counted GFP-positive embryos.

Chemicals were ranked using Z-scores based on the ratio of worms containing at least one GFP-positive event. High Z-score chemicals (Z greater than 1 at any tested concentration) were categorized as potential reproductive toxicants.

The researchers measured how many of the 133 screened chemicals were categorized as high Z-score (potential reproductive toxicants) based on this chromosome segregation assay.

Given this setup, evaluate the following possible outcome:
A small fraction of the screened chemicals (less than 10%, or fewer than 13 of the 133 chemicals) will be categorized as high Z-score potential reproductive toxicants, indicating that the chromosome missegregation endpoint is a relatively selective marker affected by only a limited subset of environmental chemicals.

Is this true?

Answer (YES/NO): NO